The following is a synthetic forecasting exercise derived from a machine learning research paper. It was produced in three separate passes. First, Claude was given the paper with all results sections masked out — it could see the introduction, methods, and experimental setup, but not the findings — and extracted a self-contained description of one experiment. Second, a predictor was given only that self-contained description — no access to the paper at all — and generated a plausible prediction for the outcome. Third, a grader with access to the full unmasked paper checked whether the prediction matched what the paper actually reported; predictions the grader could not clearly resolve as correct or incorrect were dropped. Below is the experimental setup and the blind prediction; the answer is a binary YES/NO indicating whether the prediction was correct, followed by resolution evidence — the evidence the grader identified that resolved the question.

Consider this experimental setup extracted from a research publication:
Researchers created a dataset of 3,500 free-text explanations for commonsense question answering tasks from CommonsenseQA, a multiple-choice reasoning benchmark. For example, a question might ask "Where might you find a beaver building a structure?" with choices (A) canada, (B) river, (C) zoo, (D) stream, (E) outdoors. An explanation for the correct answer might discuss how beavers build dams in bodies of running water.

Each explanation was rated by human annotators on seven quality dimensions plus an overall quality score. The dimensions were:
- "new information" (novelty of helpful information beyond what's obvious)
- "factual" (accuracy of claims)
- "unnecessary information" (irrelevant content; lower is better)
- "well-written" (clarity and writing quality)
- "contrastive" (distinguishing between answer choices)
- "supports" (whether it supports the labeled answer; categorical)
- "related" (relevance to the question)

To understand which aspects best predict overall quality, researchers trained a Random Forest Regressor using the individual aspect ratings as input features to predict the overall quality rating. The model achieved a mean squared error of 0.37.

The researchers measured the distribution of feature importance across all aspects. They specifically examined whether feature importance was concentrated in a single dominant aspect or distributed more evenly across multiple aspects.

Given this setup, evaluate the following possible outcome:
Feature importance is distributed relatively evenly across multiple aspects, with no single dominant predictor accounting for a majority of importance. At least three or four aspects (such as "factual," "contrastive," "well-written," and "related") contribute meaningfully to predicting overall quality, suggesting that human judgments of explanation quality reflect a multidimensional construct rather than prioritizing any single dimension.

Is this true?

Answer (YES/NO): NO